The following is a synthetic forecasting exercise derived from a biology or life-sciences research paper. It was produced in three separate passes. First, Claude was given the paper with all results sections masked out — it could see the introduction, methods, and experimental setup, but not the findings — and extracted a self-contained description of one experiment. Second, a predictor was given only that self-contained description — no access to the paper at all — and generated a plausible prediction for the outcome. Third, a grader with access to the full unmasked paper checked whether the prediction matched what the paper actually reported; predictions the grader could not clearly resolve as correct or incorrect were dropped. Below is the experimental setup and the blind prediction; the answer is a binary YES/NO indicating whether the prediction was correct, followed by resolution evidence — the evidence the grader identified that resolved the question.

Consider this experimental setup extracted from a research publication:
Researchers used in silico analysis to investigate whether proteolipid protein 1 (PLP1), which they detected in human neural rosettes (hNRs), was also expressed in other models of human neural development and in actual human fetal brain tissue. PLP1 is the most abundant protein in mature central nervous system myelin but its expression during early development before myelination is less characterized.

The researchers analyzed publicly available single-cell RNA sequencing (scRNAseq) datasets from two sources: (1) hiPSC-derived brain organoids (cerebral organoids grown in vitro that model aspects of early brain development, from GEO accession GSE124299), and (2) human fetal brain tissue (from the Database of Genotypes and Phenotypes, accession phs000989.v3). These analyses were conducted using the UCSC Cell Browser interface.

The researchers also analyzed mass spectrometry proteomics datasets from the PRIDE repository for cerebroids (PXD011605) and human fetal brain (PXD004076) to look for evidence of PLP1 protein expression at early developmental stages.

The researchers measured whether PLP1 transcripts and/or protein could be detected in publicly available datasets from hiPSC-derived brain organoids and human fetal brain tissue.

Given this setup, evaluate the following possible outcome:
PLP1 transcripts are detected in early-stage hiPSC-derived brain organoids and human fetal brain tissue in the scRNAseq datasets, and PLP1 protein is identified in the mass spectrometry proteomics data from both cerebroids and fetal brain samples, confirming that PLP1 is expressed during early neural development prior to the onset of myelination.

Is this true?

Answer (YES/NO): YES